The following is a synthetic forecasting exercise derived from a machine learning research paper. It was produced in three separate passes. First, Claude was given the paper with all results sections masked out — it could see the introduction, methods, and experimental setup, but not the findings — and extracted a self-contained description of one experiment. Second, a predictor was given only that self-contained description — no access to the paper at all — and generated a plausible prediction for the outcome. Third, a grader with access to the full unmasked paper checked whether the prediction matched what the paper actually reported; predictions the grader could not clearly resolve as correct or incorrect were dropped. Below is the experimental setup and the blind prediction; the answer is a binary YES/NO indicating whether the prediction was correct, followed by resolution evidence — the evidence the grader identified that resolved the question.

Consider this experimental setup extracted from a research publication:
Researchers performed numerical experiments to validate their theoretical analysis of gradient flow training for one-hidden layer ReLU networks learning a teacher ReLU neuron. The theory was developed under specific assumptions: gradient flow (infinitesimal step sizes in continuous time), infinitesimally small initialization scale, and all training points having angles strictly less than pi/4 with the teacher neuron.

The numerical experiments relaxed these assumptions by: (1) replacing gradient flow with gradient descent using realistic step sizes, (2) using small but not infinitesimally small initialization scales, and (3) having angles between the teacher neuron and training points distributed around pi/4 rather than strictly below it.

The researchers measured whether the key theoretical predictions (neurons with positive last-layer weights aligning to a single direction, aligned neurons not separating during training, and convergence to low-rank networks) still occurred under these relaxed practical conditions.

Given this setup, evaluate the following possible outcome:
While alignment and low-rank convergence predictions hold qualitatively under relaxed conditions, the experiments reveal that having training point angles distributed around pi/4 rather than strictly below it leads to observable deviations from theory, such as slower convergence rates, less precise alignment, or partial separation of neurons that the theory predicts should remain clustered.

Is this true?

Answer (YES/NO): NO